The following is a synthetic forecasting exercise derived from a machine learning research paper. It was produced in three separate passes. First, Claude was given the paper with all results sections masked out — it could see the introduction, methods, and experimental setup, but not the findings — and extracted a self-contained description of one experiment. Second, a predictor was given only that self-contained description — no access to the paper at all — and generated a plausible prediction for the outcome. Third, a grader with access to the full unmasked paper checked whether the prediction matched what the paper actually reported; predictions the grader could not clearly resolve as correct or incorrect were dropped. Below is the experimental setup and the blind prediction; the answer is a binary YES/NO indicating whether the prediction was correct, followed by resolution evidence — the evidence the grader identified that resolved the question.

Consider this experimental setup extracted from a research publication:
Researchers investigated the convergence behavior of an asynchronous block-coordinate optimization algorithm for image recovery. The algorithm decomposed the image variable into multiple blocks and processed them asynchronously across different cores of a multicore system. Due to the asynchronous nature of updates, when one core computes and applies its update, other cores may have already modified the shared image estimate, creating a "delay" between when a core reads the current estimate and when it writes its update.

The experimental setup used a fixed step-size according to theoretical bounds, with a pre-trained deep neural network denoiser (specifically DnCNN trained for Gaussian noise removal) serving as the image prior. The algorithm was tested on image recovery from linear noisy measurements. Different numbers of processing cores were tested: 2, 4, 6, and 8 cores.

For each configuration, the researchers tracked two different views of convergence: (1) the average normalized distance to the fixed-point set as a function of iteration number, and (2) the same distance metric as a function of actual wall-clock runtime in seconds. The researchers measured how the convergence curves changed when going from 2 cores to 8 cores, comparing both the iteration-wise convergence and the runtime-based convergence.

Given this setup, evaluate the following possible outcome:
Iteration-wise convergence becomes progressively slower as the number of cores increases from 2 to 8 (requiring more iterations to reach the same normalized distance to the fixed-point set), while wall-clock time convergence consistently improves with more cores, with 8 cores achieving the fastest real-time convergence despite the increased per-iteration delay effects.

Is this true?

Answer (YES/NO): NO